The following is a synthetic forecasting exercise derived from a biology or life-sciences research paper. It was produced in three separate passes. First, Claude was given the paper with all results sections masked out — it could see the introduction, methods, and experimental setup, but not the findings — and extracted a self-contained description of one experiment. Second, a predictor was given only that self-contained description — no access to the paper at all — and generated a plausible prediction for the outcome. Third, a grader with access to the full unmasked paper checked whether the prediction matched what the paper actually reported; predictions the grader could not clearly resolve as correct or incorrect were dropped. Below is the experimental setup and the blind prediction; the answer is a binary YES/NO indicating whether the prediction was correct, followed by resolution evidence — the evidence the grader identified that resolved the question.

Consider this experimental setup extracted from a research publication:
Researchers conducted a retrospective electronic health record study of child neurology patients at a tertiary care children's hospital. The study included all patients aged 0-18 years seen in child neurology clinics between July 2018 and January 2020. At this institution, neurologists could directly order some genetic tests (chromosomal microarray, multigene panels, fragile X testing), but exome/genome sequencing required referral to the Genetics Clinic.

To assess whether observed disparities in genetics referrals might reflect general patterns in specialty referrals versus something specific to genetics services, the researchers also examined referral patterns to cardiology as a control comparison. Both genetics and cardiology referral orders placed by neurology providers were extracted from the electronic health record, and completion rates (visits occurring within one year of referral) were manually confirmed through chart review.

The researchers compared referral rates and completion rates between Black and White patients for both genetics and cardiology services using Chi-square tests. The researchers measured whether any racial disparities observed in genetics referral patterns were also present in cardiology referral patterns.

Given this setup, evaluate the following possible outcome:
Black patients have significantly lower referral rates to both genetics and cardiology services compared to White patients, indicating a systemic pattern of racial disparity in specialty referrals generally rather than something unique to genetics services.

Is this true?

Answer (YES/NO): NO